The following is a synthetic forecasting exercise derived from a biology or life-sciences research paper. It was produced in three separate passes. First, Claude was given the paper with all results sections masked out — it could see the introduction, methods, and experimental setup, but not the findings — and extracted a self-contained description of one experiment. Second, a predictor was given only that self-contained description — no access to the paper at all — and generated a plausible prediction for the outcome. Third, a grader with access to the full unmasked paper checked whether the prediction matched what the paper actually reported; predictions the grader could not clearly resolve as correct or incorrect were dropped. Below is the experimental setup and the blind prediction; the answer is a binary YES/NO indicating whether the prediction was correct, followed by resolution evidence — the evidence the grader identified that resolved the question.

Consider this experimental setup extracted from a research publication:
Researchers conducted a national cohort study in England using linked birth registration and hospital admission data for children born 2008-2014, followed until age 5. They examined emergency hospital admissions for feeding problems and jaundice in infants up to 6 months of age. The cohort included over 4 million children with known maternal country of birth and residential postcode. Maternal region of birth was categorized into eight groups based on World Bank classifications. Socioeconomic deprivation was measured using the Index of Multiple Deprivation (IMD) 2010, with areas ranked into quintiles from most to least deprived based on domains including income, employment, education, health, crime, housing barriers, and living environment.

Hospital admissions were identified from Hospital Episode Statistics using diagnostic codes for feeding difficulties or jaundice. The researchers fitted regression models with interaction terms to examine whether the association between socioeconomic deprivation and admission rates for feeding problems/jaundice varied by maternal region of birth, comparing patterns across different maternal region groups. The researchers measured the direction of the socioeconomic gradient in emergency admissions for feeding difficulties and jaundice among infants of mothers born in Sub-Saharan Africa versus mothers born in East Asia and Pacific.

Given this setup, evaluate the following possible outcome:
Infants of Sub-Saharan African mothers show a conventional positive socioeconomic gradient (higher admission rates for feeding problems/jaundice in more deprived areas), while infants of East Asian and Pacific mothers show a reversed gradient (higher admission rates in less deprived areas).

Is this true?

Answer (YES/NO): NO